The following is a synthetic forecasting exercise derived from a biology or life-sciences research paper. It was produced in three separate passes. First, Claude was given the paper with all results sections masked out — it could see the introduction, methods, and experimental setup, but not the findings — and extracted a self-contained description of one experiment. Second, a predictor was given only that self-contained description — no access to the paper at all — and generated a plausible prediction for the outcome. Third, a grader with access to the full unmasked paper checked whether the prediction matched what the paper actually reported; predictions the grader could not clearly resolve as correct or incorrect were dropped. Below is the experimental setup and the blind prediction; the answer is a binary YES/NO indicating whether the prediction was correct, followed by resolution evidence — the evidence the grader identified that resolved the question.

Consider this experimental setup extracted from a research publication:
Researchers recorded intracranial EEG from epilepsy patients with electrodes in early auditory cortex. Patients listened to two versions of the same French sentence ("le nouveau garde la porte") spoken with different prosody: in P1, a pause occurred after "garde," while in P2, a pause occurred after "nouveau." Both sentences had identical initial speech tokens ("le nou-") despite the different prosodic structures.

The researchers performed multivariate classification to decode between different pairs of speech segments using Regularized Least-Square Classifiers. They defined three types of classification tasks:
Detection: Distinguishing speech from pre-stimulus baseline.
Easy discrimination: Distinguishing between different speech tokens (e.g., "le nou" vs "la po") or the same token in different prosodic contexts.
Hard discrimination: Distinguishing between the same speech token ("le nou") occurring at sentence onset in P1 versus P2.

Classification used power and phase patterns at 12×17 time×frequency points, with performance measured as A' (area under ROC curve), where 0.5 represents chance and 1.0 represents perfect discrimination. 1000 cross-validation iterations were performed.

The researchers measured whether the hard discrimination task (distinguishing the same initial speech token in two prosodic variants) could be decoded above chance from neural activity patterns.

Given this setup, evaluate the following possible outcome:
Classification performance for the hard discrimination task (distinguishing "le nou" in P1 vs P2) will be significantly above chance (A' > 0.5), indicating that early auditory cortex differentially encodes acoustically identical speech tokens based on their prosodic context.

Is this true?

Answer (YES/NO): YES